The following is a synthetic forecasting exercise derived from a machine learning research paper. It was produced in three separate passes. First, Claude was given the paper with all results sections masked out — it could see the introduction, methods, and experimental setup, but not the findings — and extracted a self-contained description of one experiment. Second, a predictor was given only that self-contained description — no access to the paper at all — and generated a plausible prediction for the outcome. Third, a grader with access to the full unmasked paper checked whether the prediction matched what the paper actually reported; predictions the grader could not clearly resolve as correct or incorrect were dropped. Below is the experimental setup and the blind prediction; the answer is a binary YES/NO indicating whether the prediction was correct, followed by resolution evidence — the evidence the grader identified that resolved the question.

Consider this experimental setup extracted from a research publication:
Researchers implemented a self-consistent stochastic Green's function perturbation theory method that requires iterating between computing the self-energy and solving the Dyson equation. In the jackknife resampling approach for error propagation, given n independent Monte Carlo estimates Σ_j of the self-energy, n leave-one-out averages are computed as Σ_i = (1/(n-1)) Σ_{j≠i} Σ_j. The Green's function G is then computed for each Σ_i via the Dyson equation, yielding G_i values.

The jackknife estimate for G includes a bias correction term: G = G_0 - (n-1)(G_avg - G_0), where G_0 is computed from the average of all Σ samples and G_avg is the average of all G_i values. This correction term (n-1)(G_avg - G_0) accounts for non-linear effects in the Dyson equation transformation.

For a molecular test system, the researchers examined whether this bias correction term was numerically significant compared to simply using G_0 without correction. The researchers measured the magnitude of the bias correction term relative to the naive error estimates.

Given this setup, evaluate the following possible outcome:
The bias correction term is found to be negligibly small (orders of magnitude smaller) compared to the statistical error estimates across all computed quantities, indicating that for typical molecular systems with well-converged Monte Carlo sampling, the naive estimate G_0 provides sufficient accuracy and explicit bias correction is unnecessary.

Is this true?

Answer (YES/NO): NO